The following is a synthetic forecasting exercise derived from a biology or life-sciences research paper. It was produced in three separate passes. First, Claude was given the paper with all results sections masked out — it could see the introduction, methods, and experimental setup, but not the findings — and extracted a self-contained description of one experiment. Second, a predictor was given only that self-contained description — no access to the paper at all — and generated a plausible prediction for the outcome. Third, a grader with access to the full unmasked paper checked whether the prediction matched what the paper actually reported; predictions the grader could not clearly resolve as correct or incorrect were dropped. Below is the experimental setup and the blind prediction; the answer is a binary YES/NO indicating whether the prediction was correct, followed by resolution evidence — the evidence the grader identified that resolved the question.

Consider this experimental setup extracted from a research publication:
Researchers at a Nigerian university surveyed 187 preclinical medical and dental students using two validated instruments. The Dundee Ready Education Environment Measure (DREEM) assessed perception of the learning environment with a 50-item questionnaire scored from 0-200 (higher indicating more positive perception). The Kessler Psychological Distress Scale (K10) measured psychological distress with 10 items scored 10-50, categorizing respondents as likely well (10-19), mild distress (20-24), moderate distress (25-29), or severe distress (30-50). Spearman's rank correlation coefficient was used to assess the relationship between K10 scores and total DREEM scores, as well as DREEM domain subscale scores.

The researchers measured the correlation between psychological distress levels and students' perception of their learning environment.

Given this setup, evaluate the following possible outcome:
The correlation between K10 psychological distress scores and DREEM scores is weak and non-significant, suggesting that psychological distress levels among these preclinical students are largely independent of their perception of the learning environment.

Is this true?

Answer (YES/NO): NO